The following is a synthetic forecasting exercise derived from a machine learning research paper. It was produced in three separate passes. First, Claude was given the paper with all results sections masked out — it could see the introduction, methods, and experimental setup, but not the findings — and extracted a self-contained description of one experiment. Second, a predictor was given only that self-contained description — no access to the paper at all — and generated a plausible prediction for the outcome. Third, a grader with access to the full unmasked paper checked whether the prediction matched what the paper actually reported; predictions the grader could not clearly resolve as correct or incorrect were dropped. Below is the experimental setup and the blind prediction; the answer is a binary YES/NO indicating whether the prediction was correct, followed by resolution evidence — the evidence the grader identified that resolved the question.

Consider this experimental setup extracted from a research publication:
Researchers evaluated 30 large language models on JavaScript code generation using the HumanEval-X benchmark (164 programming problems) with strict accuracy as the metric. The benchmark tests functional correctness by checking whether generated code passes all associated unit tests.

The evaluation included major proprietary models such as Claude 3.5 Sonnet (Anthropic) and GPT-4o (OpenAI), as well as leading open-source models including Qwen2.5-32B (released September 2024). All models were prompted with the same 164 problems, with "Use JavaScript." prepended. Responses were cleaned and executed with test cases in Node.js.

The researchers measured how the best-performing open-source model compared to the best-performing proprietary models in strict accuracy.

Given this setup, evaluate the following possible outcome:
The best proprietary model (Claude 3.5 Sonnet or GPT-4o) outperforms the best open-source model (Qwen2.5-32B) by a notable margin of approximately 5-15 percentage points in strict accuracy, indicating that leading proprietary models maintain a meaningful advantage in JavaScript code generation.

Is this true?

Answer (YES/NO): NO